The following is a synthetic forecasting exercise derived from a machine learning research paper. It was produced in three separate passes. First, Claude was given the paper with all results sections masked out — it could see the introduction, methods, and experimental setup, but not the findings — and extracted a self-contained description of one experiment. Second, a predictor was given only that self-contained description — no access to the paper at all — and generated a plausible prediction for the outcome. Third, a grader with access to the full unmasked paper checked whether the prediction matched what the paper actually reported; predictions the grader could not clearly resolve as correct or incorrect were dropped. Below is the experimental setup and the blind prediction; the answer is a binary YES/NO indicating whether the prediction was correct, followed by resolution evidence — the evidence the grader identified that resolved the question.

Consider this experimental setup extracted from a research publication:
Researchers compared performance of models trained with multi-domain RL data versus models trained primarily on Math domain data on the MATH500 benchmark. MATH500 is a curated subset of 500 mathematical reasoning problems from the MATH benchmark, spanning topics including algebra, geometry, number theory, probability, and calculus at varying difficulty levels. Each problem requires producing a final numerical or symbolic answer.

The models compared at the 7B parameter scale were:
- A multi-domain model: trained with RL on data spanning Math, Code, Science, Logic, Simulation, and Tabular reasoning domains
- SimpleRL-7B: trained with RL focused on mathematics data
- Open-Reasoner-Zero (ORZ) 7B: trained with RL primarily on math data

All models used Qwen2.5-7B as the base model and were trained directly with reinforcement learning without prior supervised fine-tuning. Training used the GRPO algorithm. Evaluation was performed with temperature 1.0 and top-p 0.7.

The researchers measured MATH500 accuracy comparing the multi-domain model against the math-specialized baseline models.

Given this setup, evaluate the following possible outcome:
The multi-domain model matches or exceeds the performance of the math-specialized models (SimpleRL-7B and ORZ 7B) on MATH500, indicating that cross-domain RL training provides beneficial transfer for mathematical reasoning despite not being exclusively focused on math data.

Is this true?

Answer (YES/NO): NO